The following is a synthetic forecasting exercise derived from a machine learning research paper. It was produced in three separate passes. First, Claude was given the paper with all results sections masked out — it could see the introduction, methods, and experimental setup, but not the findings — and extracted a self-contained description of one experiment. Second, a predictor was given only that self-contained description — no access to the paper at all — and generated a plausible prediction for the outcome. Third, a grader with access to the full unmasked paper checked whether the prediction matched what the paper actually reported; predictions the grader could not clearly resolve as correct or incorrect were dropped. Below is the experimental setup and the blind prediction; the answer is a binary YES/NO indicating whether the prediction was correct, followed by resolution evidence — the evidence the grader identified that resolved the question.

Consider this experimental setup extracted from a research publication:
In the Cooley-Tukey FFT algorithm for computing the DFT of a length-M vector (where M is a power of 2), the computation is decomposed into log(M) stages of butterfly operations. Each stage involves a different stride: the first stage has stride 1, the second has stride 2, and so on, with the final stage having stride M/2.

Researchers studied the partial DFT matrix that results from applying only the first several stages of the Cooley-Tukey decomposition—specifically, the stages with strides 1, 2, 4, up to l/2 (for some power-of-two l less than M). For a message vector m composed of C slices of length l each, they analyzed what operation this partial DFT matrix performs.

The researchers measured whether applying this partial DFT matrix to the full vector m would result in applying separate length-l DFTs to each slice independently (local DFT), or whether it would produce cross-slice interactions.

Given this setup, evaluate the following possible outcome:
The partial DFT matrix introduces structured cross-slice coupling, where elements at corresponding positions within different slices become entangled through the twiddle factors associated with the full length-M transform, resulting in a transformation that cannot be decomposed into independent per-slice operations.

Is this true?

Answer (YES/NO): NO